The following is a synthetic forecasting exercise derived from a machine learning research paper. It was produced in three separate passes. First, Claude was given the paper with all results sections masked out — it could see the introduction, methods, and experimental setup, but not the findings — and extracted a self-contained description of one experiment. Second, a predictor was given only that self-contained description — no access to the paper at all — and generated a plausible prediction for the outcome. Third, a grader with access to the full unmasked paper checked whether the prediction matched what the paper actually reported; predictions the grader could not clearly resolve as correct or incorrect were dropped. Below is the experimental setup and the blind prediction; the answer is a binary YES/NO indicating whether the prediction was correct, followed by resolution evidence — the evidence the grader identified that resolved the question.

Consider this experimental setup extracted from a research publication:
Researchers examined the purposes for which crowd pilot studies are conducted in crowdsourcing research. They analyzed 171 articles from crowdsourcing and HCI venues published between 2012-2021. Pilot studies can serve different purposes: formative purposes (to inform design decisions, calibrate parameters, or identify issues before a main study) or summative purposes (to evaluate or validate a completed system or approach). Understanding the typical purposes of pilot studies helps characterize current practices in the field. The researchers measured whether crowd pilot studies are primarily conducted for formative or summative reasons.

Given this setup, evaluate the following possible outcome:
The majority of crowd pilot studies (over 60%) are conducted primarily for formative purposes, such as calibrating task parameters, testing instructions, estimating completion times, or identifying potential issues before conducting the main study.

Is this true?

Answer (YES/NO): YES